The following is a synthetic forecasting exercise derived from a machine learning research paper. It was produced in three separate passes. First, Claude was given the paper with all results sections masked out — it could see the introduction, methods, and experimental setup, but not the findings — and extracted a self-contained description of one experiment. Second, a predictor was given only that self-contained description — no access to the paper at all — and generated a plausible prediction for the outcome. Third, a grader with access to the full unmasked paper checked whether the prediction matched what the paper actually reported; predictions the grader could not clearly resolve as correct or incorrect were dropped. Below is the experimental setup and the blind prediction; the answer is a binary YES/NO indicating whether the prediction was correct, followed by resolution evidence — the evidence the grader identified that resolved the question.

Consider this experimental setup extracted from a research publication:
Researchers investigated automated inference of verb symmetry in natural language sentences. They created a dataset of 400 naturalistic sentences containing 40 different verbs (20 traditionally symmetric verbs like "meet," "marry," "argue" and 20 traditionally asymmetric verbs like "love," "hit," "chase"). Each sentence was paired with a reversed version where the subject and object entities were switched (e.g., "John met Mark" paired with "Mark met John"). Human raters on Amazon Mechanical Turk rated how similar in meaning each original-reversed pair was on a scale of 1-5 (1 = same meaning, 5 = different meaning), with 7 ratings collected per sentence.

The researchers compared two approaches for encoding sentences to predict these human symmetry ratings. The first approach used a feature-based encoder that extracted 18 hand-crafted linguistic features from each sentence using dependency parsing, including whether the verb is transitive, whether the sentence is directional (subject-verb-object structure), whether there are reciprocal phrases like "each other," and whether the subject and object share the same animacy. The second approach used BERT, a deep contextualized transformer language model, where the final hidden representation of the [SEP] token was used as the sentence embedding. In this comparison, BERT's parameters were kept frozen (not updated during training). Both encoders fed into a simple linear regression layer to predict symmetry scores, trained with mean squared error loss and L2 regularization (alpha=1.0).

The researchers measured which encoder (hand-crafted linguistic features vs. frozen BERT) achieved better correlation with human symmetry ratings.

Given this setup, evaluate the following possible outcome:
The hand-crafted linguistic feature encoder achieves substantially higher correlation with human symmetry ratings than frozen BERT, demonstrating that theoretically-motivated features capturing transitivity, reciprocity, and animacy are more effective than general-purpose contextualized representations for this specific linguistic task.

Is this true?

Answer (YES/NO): YES